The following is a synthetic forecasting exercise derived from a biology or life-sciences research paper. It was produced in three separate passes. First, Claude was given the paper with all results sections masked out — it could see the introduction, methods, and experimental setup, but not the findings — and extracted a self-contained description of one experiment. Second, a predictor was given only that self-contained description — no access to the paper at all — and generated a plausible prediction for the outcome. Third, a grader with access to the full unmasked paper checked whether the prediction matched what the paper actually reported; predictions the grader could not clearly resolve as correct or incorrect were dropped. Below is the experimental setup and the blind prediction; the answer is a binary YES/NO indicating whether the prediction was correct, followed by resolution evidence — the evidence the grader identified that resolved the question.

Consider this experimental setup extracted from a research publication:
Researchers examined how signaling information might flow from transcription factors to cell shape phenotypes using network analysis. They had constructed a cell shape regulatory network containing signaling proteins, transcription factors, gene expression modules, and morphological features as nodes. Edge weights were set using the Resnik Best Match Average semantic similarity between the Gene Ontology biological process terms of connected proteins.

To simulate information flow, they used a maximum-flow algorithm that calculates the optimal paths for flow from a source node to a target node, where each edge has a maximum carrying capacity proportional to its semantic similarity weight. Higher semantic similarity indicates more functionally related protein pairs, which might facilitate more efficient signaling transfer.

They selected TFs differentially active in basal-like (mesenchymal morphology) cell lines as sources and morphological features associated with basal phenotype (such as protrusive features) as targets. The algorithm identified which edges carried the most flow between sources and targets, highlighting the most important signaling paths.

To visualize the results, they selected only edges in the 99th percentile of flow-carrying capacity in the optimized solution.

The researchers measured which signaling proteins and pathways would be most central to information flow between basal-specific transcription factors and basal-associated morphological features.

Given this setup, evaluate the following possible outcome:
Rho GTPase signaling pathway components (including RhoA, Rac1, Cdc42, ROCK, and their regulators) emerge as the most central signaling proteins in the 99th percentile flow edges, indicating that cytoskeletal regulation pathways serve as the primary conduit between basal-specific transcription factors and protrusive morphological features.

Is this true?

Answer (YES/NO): NO